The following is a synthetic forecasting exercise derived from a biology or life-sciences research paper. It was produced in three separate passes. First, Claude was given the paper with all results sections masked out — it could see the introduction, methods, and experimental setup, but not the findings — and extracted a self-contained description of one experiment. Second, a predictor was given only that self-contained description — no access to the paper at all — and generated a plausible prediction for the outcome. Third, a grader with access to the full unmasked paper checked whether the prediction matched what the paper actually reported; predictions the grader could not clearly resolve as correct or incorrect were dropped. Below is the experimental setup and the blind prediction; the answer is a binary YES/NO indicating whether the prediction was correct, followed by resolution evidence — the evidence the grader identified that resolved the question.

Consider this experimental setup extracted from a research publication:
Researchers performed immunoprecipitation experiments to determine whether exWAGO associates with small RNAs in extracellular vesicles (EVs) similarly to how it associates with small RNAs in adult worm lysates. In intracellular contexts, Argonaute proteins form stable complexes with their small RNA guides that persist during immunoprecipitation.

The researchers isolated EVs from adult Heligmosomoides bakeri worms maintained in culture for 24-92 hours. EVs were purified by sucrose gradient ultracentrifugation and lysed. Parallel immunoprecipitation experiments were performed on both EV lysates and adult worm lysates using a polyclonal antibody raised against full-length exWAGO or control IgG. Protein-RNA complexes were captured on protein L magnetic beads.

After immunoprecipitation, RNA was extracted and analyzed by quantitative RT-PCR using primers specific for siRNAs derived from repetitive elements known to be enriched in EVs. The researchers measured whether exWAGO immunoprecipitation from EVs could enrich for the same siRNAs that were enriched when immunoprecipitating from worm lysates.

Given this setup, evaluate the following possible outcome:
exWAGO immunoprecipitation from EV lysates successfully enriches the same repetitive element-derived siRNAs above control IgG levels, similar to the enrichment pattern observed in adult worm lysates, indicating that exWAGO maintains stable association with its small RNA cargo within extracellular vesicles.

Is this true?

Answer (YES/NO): YES